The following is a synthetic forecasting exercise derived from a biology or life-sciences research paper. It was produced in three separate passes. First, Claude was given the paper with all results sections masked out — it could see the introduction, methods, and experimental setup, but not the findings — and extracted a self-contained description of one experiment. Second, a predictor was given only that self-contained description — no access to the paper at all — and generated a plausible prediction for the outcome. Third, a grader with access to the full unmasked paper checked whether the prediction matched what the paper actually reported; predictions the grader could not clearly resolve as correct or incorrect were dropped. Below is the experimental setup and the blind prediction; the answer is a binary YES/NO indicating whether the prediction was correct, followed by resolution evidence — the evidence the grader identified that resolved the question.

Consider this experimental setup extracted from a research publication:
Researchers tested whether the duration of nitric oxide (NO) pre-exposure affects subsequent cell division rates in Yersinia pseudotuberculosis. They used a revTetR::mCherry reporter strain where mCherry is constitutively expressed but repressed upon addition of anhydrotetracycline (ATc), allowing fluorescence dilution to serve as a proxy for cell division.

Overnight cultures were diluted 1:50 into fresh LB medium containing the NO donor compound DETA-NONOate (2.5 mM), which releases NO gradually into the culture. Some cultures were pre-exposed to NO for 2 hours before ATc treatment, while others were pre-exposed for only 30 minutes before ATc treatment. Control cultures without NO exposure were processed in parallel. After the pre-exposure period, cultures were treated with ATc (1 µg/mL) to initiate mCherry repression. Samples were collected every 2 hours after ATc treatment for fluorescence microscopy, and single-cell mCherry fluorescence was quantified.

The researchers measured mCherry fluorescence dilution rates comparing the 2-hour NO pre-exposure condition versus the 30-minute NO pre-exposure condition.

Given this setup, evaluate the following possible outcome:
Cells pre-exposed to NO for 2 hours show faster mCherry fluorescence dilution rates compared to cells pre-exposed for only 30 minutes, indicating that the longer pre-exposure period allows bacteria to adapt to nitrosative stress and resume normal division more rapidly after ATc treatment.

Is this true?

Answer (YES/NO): YES